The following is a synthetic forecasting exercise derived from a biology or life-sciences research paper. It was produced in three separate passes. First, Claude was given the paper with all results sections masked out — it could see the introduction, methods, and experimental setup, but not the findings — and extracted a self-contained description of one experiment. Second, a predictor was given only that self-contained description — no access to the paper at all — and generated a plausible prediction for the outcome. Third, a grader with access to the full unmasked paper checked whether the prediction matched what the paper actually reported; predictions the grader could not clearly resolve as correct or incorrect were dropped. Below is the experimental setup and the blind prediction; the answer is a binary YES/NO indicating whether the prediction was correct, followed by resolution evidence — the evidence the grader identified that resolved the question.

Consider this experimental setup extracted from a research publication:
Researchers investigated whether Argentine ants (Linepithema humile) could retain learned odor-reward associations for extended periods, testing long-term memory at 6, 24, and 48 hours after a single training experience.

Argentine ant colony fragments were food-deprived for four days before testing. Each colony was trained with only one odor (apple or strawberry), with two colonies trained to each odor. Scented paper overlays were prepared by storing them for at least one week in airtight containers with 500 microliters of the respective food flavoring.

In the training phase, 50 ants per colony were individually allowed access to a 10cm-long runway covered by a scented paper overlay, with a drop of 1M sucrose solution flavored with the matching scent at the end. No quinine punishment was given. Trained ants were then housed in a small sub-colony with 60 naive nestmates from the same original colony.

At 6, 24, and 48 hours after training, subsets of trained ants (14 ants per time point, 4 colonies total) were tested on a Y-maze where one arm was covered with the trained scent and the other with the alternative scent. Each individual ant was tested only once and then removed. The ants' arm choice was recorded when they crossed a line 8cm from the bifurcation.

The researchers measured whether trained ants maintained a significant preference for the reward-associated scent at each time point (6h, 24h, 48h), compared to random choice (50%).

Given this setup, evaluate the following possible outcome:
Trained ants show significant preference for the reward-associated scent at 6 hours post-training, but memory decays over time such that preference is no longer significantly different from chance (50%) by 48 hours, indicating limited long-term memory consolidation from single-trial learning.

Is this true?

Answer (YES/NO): NO